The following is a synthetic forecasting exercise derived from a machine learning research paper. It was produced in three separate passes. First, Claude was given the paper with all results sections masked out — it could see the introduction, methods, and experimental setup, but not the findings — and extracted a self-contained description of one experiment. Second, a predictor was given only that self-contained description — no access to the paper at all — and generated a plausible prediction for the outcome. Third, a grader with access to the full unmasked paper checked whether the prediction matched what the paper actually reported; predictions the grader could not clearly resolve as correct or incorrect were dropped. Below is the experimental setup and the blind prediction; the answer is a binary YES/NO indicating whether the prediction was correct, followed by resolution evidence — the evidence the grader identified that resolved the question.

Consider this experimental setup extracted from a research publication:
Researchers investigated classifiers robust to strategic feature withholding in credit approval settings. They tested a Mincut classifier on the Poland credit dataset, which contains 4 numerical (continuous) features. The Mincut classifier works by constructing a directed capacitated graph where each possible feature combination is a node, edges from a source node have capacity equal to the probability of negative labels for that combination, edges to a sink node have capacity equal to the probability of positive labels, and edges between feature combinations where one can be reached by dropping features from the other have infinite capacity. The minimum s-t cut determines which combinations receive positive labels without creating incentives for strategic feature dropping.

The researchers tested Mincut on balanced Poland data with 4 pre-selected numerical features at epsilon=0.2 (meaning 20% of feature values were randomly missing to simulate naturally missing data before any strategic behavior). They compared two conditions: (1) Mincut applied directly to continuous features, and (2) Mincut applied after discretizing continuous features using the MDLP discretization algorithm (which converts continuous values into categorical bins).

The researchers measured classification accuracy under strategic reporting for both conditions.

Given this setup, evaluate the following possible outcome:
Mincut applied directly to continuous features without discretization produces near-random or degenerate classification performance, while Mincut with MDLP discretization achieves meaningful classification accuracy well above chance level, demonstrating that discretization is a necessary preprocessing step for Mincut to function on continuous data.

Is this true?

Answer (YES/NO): YES